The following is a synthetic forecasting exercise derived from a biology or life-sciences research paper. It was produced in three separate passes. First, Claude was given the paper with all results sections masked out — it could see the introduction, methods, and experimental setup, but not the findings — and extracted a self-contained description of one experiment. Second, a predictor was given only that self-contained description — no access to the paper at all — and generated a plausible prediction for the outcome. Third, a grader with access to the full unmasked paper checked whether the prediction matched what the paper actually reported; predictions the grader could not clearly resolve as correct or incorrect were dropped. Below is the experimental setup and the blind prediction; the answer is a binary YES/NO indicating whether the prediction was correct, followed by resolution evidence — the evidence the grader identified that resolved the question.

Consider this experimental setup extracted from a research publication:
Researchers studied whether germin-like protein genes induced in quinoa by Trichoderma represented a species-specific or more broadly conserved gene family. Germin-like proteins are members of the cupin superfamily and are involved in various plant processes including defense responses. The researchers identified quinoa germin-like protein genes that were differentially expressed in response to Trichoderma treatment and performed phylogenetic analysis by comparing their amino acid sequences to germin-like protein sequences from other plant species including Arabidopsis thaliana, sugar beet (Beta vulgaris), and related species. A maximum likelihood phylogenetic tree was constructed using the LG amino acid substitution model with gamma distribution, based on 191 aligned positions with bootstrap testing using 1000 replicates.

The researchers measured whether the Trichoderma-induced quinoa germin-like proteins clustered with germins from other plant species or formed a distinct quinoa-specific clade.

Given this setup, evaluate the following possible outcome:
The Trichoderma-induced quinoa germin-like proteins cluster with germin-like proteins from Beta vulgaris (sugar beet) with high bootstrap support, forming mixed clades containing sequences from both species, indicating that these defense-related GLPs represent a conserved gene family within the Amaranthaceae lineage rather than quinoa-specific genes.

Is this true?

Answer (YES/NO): NO